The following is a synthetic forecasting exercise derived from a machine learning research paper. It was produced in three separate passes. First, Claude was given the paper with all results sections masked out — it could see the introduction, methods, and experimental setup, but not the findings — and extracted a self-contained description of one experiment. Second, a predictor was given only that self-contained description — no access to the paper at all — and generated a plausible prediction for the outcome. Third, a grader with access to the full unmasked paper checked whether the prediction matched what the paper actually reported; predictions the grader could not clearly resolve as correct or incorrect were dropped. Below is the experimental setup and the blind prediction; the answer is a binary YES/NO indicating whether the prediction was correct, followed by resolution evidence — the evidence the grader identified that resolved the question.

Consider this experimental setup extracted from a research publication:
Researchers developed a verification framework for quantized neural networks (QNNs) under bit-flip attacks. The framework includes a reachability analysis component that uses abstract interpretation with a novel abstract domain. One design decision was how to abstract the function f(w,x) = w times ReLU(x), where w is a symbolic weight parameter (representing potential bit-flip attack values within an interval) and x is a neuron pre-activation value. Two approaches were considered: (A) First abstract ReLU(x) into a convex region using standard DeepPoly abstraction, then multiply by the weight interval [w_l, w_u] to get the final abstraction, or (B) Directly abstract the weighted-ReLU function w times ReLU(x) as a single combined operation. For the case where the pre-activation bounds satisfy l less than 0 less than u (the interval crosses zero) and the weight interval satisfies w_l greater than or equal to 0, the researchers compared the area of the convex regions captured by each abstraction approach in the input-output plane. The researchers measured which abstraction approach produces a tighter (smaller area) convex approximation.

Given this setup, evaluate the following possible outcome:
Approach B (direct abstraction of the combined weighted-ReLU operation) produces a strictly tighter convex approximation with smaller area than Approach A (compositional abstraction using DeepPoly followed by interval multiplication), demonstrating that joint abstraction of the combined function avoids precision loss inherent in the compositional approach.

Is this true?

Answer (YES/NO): YES